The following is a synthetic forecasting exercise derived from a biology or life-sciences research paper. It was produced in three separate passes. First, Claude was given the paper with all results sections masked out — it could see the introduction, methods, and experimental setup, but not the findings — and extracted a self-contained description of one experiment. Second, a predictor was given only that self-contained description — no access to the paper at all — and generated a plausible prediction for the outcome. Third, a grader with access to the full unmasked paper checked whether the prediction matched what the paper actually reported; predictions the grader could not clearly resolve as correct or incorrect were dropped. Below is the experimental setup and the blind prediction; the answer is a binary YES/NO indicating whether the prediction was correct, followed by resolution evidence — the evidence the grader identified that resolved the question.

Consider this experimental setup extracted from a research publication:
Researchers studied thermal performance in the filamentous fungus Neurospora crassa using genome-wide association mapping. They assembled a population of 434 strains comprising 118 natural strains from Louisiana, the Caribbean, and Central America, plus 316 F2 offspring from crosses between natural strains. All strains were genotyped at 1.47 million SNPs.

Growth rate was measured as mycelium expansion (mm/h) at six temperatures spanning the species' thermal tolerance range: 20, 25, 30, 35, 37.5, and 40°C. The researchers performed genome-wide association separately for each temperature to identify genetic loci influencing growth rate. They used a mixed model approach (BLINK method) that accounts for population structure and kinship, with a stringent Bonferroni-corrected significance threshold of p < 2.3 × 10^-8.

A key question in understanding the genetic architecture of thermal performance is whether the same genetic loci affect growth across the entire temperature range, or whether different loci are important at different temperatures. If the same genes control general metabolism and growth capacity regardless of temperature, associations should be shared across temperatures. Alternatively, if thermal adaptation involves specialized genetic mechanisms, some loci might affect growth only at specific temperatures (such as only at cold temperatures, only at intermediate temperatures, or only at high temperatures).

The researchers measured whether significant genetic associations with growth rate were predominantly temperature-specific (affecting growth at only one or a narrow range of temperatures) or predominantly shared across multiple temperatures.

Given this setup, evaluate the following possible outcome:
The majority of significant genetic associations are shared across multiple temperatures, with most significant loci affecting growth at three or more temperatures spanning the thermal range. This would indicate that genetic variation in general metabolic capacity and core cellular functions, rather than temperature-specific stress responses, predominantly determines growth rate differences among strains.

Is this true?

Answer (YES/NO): NO